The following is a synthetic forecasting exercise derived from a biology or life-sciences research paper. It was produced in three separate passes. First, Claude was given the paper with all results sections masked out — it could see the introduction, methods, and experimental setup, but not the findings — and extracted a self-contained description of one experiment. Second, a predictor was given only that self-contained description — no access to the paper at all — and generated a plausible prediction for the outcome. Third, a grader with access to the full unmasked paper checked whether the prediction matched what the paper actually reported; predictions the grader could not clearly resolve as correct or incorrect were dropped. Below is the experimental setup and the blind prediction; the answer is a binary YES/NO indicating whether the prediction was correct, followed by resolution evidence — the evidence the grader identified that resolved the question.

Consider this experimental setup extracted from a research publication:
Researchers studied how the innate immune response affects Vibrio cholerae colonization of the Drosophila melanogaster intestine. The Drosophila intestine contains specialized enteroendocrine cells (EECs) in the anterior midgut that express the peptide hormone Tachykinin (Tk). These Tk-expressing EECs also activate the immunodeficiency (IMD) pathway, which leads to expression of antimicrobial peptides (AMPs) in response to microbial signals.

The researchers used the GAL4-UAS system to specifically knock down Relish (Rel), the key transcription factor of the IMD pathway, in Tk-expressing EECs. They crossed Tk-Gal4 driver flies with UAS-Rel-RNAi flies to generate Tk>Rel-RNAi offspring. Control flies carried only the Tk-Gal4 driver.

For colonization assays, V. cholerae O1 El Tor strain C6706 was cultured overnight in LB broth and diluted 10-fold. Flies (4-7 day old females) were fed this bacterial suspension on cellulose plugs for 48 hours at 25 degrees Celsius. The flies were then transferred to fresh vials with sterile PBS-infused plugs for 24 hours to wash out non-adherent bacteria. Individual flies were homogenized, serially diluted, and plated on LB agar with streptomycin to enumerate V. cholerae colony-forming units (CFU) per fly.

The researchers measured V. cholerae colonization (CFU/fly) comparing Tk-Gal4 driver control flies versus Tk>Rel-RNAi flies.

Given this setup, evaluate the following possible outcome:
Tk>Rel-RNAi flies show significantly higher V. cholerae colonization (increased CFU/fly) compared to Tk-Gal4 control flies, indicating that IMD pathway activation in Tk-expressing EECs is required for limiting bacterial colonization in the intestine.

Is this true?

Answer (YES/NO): NO